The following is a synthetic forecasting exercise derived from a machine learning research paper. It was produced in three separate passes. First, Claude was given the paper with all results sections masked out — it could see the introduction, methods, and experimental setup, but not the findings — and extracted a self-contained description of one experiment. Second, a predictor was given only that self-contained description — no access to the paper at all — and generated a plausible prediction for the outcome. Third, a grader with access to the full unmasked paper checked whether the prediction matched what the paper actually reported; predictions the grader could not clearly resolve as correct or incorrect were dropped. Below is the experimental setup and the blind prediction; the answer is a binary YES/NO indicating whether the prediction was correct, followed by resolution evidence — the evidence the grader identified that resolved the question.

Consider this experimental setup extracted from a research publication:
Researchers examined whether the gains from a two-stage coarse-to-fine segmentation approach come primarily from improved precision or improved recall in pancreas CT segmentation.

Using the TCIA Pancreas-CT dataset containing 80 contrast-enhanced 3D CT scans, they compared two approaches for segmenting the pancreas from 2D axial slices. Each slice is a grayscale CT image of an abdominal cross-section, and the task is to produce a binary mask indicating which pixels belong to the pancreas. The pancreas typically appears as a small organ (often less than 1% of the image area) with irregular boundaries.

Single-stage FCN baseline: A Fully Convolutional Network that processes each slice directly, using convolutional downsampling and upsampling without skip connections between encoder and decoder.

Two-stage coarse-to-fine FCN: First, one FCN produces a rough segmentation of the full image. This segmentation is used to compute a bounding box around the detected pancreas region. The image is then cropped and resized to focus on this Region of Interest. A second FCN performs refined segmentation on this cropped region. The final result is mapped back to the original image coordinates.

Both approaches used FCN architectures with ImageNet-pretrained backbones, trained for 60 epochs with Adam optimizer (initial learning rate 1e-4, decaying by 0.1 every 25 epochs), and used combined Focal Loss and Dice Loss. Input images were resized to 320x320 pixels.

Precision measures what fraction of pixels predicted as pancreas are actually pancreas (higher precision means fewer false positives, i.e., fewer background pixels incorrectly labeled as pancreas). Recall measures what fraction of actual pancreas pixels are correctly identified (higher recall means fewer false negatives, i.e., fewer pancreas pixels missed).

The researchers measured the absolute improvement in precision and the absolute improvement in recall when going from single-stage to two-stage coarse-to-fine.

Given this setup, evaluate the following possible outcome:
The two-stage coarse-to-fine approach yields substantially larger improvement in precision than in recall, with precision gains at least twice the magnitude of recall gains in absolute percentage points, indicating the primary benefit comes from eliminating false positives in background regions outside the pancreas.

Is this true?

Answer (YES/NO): YES